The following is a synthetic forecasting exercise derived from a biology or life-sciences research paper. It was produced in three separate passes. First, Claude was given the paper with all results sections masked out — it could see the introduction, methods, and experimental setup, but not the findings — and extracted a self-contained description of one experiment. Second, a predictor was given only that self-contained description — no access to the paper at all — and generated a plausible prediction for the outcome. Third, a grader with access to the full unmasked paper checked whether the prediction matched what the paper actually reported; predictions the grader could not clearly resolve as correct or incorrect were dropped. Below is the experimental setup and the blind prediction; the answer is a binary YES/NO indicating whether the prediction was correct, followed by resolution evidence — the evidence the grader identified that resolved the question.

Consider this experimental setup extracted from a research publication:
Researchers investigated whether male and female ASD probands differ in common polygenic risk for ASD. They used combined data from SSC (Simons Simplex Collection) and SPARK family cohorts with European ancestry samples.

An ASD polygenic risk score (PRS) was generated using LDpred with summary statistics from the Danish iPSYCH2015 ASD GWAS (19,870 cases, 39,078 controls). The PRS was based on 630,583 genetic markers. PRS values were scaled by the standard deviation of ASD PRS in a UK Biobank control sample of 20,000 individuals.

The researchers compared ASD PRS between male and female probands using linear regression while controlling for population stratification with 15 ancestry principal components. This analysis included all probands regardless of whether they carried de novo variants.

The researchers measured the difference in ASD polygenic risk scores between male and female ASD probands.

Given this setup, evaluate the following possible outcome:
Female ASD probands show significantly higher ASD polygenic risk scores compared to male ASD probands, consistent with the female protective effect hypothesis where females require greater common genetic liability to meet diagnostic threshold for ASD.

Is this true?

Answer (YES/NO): NO